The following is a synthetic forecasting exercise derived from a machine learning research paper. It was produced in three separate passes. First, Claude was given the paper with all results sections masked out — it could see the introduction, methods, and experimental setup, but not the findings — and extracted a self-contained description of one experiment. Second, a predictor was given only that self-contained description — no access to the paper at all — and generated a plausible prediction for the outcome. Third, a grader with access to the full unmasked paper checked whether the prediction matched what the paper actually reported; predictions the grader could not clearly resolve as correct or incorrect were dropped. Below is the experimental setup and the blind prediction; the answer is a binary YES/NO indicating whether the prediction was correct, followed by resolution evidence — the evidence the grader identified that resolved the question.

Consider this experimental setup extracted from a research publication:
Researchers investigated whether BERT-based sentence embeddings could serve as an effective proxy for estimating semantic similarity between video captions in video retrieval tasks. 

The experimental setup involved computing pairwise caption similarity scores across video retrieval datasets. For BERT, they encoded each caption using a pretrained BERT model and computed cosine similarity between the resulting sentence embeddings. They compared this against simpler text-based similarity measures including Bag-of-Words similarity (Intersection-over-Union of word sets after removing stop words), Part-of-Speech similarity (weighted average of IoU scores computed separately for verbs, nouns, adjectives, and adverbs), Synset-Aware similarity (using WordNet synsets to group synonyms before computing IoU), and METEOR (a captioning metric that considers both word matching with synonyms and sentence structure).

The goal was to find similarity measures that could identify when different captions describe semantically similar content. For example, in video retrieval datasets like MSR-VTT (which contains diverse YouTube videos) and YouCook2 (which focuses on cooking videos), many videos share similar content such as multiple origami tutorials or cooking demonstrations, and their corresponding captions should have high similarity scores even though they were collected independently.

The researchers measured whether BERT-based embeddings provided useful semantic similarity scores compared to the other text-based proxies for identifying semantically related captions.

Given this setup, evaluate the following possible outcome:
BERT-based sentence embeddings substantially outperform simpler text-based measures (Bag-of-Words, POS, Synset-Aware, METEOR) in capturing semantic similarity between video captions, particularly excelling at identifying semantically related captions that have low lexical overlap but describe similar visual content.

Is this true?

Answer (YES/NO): NO